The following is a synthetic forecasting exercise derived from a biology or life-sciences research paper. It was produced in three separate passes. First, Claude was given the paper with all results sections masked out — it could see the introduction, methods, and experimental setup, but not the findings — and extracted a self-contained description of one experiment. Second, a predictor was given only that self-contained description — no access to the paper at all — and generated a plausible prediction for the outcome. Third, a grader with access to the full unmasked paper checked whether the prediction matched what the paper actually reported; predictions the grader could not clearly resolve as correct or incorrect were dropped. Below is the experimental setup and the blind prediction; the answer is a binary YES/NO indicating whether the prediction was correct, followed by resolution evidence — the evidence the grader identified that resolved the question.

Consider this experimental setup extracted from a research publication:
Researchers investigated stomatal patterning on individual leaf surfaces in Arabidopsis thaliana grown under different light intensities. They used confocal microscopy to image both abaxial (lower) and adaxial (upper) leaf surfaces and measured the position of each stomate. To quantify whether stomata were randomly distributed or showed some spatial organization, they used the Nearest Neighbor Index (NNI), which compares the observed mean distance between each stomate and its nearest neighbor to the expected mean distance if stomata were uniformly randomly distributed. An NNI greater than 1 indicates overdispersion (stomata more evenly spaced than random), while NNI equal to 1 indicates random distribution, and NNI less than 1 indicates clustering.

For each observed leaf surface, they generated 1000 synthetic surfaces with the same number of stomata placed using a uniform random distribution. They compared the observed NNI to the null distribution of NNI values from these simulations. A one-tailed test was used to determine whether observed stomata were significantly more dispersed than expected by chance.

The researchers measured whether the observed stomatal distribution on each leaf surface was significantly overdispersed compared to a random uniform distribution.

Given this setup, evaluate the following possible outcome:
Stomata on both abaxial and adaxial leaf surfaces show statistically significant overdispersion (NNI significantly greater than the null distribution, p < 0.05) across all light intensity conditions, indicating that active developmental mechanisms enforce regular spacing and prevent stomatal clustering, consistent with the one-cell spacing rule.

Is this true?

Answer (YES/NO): NO